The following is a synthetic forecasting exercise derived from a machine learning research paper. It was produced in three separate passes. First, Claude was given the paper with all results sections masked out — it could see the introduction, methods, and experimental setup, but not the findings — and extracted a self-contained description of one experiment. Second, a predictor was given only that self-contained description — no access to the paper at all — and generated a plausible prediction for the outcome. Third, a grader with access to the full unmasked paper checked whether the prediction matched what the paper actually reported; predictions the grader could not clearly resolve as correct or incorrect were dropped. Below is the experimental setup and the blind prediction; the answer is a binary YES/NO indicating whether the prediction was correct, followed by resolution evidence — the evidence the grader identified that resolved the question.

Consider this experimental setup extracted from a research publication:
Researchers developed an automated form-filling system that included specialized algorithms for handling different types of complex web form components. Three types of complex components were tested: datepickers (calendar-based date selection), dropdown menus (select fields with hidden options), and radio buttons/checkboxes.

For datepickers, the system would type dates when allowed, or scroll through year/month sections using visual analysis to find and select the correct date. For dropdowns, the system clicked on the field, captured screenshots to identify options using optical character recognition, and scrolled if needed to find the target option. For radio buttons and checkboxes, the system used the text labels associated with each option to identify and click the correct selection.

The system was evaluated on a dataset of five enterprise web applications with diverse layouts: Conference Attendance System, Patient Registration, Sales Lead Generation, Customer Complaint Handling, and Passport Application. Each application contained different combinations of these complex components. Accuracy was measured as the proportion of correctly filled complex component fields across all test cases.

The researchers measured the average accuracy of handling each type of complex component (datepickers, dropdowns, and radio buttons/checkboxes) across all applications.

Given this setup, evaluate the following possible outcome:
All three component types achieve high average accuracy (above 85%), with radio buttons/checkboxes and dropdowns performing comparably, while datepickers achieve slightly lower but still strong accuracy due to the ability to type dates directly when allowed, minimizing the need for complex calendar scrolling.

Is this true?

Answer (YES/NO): NO